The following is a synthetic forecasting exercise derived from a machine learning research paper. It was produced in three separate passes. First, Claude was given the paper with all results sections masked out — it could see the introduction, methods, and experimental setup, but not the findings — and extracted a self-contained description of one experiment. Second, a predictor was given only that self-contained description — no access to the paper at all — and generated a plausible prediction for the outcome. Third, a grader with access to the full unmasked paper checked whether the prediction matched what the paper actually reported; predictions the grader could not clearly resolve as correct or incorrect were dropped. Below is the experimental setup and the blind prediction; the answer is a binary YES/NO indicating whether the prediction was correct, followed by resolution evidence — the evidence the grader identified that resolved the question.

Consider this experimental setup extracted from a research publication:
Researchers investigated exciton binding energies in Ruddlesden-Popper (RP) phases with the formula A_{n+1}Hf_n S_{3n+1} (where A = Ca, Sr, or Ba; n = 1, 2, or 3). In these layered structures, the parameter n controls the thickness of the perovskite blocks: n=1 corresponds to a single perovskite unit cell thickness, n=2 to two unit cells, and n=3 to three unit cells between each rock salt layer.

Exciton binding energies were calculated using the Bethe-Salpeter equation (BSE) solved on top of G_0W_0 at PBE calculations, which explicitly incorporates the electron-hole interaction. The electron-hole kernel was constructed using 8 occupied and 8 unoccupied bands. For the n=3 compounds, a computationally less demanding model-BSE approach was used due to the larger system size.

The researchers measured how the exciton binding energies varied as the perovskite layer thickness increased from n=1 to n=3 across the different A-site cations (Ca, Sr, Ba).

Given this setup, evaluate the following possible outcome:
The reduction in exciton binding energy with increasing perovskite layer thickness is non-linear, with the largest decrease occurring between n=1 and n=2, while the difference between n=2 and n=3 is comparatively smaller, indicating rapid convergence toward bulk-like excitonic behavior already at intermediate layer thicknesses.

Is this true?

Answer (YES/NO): NO